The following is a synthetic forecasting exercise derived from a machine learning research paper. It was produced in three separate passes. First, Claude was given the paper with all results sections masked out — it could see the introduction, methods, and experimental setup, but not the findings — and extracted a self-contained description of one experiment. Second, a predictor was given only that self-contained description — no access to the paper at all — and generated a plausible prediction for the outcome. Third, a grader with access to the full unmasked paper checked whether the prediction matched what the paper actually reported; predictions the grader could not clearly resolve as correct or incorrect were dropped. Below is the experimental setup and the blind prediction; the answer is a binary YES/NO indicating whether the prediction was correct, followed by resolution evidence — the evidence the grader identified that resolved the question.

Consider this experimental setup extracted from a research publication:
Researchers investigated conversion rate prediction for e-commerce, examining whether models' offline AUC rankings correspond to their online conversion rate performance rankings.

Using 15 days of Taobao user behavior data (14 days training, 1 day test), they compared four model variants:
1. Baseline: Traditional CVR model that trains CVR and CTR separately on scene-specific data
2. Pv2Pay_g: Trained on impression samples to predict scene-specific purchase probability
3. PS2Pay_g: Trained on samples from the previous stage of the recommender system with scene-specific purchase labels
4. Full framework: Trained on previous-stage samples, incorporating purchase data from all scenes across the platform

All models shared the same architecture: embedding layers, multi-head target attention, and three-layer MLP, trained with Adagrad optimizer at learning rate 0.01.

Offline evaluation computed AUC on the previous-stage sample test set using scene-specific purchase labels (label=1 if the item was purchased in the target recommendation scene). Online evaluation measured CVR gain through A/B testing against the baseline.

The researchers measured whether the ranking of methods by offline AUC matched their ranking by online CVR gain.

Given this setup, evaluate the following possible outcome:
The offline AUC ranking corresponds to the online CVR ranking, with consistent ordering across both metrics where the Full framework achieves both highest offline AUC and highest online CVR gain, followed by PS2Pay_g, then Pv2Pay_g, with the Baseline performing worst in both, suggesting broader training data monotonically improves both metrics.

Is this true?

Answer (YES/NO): NO